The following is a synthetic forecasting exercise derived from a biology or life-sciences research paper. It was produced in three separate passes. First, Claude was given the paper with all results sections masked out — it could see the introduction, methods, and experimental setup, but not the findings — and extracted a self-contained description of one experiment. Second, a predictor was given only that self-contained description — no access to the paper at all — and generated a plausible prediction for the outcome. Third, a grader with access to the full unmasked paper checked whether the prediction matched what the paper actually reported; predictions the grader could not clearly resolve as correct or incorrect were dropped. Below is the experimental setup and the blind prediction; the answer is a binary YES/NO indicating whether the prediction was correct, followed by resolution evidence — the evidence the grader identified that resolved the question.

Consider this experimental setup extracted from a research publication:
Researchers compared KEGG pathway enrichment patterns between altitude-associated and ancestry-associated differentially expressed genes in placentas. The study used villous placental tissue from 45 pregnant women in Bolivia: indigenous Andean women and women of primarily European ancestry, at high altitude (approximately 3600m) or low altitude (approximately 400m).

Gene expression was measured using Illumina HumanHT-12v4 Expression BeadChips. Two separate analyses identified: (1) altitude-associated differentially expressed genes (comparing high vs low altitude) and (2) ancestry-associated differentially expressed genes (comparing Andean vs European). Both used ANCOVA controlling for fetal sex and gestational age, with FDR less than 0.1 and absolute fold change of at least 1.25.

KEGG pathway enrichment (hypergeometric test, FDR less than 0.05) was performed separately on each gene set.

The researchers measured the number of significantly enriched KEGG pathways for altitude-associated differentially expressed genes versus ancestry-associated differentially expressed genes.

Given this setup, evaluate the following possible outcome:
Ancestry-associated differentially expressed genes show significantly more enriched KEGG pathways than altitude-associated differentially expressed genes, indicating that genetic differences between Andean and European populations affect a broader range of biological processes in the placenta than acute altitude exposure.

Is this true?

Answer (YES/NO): NO